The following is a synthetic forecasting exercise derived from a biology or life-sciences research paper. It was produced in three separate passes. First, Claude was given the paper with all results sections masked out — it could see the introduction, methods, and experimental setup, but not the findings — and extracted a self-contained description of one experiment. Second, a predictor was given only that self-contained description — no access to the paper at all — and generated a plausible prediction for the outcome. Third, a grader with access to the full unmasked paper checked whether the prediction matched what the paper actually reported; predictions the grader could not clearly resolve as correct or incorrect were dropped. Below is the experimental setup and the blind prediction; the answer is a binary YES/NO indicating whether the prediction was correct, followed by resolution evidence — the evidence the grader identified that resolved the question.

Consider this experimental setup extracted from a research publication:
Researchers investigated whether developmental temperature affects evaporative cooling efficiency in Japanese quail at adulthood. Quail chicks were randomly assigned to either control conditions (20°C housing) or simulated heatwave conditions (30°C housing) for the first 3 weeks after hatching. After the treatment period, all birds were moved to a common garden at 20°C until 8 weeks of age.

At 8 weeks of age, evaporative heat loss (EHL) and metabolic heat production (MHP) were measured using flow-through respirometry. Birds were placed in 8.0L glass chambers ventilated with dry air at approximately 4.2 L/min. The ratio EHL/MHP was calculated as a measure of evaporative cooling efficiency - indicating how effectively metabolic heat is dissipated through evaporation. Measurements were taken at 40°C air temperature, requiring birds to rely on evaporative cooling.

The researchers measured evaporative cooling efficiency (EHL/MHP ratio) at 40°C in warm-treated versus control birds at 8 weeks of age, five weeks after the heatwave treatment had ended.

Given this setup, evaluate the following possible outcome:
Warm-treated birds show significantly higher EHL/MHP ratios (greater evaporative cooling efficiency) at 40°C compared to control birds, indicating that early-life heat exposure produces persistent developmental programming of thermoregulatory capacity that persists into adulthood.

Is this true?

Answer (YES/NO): NO